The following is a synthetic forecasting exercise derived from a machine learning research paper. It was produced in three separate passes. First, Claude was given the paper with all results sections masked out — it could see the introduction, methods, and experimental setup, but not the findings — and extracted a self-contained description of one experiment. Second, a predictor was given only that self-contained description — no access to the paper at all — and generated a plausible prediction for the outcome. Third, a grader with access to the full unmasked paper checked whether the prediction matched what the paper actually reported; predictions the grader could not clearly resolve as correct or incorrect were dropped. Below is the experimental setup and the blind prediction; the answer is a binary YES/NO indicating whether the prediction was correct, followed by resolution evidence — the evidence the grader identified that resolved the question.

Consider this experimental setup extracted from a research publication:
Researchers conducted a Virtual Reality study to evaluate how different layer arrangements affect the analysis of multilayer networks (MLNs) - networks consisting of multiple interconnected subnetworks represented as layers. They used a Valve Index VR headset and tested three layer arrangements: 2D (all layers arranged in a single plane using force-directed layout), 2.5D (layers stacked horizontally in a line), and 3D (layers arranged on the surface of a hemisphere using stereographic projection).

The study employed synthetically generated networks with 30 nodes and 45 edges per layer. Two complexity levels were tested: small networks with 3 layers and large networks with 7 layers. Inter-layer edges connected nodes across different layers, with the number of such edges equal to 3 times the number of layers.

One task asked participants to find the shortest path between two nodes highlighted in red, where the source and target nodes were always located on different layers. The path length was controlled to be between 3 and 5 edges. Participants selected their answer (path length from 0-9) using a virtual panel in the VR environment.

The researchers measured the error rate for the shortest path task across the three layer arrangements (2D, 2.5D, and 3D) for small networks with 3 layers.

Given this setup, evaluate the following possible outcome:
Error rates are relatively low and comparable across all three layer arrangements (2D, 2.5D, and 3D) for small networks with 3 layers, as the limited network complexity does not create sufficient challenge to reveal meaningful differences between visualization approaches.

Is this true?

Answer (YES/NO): NO